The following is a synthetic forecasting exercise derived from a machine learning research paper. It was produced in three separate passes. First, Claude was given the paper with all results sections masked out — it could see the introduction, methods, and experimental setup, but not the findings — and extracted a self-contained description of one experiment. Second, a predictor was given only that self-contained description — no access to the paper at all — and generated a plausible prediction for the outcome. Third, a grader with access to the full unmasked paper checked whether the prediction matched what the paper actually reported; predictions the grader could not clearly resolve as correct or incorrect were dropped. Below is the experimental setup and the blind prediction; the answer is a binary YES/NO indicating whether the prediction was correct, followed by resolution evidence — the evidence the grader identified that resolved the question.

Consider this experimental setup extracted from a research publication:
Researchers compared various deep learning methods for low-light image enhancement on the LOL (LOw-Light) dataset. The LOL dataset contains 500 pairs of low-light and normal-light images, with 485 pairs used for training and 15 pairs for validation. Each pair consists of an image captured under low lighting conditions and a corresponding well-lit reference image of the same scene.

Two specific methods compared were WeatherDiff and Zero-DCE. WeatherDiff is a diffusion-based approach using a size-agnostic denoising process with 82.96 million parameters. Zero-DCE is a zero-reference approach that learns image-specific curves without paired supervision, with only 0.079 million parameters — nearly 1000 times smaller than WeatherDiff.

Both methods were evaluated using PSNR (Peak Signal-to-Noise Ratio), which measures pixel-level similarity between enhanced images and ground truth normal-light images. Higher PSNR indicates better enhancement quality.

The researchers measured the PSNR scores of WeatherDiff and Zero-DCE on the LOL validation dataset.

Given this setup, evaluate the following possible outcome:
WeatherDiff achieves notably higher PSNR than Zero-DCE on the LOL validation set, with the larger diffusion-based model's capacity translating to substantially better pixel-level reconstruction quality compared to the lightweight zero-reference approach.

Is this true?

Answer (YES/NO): YES